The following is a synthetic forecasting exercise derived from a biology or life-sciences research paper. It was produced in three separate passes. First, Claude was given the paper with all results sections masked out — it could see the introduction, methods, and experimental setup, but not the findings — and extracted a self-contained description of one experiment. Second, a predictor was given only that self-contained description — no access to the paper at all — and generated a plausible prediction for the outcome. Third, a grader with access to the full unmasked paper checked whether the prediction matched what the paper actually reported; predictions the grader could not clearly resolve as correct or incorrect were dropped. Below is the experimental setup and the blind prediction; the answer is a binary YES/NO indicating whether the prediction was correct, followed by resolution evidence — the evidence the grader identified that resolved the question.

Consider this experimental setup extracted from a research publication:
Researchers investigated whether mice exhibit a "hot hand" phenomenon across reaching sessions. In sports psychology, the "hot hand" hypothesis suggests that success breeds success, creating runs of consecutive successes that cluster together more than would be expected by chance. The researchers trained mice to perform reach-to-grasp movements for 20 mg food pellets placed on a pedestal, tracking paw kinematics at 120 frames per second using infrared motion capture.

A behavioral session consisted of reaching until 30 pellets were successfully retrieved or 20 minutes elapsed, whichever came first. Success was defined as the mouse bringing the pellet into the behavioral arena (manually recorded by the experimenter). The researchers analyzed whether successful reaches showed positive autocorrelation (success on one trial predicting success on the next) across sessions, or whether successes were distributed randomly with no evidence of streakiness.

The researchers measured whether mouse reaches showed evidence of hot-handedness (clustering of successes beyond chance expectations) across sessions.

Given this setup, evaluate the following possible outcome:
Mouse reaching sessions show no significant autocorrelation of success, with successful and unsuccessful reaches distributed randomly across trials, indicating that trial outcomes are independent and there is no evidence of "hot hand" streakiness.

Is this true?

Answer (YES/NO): NO